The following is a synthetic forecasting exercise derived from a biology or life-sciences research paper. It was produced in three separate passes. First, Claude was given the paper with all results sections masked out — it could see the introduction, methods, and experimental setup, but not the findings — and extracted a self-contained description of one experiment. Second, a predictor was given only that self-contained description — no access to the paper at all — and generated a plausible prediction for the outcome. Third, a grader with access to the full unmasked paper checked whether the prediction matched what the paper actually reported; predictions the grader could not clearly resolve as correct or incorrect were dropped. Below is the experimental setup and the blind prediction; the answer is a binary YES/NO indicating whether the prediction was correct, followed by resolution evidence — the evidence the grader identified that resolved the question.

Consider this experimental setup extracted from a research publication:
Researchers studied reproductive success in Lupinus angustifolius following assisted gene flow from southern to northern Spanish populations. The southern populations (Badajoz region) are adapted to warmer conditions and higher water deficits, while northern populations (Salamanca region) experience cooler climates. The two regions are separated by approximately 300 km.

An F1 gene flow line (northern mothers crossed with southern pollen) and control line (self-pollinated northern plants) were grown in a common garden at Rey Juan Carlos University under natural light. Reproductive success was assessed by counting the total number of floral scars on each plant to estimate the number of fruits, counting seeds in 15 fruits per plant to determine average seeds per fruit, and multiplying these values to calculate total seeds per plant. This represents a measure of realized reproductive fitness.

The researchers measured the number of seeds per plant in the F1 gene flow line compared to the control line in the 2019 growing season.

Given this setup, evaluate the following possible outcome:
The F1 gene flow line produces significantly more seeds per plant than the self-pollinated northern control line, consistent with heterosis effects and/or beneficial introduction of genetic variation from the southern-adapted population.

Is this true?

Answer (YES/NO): NO